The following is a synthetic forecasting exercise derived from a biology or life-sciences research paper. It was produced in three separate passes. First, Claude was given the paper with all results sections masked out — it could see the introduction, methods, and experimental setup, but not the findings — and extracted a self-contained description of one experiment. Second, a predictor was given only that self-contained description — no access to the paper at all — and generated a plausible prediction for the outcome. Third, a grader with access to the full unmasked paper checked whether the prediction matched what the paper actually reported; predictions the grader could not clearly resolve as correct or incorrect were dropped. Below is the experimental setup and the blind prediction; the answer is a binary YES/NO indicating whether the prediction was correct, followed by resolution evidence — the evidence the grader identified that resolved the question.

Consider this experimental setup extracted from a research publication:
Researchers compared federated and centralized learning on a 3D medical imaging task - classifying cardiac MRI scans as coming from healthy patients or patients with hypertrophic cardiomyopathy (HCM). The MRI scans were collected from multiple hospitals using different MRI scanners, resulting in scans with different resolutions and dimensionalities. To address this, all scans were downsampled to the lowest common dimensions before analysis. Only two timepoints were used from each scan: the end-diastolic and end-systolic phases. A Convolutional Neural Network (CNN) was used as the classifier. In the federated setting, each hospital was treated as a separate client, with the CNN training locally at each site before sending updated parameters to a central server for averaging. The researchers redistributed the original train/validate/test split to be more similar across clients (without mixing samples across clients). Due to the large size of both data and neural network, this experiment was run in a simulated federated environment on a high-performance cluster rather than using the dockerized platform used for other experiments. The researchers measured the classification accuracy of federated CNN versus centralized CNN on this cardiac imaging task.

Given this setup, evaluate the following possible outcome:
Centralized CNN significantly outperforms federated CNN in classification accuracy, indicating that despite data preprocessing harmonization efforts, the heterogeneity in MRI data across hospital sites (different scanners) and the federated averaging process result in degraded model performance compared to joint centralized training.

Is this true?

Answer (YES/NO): NO